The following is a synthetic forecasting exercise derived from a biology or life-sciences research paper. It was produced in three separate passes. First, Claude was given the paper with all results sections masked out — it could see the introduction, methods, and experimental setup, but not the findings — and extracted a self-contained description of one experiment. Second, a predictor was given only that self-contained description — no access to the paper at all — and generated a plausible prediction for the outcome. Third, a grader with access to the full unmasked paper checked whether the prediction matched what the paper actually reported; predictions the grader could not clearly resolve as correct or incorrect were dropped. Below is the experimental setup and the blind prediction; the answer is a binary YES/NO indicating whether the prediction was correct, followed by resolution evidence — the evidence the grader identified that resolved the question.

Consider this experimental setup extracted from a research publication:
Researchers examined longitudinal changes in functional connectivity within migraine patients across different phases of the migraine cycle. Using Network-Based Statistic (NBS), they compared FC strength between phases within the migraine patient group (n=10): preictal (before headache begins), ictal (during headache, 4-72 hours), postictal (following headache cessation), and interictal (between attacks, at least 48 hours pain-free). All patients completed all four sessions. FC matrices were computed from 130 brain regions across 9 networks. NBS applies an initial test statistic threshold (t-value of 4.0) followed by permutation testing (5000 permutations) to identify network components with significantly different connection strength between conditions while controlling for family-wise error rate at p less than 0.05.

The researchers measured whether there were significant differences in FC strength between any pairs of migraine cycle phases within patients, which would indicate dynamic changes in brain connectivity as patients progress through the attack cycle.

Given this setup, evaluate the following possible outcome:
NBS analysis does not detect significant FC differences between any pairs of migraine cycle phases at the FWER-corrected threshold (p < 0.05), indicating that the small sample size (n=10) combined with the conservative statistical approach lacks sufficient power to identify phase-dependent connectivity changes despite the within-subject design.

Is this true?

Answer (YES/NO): NO